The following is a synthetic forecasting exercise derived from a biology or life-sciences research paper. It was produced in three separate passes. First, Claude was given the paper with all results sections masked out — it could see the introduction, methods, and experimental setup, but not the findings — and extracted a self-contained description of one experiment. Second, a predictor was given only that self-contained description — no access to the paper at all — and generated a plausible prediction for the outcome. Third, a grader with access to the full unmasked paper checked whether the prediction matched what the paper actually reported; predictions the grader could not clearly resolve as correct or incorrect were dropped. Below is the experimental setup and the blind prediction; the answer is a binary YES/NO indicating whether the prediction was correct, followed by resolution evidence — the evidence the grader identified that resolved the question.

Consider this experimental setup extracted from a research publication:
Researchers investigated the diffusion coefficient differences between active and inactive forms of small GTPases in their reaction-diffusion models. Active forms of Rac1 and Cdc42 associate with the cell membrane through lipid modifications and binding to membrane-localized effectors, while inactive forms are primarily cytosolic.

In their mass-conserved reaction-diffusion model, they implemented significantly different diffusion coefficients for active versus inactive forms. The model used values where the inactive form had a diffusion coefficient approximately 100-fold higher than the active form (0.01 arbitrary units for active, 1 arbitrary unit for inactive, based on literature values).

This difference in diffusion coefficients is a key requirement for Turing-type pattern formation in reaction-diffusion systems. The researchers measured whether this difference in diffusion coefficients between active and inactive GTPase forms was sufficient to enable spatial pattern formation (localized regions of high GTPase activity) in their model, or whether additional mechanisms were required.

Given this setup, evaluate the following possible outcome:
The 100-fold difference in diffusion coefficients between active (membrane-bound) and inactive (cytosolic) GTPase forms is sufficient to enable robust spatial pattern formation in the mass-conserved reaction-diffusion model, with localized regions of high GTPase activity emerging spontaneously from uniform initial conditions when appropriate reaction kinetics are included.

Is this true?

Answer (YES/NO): NO